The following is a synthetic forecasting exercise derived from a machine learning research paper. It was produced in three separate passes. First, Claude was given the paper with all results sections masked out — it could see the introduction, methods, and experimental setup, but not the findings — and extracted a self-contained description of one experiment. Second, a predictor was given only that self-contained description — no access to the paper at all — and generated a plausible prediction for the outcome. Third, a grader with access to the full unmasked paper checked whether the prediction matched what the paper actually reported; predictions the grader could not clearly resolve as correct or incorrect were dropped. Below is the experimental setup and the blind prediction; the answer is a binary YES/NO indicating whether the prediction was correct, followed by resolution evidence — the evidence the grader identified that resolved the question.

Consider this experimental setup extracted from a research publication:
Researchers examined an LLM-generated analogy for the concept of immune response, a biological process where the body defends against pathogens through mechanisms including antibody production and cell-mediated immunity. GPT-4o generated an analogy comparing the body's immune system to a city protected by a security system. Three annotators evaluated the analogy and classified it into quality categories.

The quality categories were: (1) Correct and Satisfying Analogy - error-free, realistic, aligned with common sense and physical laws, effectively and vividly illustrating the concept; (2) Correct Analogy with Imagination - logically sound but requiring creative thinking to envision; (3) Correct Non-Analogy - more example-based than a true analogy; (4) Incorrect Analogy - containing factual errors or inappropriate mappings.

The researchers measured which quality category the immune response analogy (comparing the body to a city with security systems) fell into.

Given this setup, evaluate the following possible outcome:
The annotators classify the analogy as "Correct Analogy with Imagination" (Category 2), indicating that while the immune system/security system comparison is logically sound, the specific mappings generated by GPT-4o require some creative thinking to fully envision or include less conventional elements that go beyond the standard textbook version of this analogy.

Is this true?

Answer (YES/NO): NO